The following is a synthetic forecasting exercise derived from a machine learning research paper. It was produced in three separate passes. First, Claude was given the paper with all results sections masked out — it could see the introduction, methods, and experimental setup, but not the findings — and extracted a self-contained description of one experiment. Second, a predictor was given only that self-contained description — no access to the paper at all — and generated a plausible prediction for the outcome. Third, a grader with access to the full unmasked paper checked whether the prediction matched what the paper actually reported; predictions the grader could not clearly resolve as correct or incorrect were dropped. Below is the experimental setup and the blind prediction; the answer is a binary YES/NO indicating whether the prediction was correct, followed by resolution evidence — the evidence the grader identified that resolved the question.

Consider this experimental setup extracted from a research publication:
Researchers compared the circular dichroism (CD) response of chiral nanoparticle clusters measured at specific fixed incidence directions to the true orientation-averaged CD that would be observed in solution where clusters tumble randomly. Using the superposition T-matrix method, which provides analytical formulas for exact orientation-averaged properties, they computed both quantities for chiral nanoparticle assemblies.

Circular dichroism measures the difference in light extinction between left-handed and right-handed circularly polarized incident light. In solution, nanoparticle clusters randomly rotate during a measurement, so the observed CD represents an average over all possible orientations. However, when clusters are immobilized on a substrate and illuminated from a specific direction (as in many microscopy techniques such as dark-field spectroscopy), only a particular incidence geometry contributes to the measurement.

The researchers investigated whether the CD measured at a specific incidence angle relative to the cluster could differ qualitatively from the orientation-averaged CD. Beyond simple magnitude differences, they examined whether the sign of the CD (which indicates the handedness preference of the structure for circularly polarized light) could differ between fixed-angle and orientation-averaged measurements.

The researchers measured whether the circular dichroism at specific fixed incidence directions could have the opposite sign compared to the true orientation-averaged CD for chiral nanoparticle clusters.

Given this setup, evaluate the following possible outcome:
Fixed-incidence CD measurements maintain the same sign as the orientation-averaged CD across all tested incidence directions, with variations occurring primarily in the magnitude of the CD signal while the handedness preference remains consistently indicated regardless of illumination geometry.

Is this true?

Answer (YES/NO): NO